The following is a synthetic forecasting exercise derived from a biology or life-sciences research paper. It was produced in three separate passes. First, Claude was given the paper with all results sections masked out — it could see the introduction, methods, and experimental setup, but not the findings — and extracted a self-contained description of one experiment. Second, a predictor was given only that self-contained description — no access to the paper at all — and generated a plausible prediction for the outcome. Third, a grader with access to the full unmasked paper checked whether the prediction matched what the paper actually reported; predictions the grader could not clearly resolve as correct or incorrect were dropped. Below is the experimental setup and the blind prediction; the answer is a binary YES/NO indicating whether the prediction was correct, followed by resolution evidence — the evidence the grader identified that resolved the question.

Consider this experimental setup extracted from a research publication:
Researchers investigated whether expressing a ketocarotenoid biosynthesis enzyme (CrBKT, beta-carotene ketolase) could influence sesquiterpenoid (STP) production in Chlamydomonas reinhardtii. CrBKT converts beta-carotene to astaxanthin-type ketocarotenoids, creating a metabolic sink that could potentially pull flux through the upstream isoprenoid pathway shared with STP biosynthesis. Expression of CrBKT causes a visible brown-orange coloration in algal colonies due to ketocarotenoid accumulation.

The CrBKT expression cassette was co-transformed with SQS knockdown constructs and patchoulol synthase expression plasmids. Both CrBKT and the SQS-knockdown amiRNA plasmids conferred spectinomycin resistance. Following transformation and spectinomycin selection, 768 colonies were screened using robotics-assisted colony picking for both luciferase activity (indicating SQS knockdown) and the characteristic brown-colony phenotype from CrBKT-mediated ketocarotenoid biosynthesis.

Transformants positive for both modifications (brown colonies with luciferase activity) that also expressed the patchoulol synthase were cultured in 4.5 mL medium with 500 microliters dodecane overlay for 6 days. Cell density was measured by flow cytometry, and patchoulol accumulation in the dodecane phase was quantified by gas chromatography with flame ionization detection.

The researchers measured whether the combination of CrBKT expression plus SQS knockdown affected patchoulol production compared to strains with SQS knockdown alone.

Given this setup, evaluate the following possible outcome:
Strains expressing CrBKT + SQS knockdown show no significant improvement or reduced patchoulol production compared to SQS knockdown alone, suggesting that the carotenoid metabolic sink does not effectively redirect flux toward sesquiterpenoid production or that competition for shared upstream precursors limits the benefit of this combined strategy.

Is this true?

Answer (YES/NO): NO